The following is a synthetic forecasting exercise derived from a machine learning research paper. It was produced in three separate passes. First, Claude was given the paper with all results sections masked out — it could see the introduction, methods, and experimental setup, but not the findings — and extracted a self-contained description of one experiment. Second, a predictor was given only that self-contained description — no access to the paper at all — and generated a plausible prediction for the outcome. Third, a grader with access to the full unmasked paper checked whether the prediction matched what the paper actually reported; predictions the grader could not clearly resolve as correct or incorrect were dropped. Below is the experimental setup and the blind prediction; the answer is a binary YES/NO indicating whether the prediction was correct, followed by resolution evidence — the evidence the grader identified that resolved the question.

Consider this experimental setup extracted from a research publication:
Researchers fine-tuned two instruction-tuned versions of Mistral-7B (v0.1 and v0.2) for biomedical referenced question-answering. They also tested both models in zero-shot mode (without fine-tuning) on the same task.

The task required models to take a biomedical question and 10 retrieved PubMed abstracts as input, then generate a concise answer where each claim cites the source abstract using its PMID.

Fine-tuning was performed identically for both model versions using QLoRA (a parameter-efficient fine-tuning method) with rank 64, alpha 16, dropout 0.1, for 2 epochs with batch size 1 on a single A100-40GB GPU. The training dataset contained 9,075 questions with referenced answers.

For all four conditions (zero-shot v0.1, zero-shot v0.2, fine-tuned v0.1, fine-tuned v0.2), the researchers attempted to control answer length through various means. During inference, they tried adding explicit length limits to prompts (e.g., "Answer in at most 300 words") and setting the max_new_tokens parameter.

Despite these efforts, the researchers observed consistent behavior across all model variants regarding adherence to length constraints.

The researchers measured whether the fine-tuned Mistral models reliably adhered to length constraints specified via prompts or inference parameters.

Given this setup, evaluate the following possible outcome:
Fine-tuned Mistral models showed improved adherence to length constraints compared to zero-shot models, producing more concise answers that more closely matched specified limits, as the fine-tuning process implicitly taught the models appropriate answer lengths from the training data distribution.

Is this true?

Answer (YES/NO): NO